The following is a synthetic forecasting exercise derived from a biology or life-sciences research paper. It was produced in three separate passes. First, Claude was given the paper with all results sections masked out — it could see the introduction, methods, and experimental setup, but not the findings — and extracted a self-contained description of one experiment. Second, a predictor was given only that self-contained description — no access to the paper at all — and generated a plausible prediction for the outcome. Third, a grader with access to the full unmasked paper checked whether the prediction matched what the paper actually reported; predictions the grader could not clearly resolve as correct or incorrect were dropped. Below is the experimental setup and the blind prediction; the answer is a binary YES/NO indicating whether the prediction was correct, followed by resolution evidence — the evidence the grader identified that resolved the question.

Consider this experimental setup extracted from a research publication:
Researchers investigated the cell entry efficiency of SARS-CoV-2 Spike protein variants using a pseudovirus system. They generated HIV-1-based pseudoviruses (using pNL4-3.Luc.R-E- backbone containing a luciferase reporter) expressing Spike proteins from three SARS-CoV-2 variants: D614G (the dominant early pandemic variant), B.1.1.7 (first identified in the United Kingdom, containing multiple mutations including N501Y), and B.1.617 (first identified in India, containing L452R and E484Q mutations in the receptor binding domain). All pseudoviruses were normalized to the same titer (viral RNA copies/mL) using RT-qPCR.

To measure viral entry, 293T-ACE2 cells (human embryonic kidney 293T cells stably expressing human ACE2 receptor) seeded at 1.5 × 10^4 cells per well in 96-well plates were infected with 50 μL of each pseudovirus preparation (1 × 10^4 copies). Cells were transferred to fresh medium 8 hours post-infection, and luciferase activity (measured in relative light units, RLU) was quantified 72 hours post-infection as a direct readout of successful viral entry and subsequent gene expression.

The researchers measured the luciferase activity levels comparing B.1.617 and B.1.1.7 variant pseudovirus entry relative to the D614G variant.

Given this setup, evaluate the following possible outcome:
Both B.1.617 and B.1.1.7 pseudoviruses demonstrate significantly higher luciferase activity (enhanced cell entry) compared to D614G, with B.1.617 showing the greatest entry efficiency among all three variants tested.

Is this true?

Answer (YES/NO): NO